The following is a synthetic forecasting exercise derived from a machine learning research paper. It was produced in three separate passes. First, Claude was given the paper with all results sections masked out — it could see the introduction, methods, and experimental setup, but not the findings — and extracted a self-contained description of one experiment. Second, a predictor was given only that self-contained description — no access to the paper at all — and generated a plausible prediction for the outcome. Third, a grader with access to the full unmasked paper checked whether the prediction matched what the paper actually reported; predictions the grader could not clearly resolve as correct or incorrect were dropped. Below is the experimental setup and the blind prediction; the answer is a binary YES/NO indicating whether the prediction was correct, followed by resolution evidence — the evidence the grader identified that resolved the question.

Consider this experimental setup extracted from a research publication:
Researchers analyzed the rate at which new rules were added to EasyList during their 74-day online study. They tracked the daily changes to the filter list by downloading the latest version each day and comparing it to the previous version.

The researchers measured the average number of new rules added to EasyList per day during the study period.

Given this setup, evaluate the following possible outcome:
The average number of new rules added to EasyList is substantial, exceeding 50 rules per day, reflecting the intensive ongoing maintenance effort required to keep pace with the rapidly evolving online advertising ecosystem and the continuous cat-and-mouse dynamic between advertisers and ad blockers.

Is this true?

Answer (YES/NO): NO